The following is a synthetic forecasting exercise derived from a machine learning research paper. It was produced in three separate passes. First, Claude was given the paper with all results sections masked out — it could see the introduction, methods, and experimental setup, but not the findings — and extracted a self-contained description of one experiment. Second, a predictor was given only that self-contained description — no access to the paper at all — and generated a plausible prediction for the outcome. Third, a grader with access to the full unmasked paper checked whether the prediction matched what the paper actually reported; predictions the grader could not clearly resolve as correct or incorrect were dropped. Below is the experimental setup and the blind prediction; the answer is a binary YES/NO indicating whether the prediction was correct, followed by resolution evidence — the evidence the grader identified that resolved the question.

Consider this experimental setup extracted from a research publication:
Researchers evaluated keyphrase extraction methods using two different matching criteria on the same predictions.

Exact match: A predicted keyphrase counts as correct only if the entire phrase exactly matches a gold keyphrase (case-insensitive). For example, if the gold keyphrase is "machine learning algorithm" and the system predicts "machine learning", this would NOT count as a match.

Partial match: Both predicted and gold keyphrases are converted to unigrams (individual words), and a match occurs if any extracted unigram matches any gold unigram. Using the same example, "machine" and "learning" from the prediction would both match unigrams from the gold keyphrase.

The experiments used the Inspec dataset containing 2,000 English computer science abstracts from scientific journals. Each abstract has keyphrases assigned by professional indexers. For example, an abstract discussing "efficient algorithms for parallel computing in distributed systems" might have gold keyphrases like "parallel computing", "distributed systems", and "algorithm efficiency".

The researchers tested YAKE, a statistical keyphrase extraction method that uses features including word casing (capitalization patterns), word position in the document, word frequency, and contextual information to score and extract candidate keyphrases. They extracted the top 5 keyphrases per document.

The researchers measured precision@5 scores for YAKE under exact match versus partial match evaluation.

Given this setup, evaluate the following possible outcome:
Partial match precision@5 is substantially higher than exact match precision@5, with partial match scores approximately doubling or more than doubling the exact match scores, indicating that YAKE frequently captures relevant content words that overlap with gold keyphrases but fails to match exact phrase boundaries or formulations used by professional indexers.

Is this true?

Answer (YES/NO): YES